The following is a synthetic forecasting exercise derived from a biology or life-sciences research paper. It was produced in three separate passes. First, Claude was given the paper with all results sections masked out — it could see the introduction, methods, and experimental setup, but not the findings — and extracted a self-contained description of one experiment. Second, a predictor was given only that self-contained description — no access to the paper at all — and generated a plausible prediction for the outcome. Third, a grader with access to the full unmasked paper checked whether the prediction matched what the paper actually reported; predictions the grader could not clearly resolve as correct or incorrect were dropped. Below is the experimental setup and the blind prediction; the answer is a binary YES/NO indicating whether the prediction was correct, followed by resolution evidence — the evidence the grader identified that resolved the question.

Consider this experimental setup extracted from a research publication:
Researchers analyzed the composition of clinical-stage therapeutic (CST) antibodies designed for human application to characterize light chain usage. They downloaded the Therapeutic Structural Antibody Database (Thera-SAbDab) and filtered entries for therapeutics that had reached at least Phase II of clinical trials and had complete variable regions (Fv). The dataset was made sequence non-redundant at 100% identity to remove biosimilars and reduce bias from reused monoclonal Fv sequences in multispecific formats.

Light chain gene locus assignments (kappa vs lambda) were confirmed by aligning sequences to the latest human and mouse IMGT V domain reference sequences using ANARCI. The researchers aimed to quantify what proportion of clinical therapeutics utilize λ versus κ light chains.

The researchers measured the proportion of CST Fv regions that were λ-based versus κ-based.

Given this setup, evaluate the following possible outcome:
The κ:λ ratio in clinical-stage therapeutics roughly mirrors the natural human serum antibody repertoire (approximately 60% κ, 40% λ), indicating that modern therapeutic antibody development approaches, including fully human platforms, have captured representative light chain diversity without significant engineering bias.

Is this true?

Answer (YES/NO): NO